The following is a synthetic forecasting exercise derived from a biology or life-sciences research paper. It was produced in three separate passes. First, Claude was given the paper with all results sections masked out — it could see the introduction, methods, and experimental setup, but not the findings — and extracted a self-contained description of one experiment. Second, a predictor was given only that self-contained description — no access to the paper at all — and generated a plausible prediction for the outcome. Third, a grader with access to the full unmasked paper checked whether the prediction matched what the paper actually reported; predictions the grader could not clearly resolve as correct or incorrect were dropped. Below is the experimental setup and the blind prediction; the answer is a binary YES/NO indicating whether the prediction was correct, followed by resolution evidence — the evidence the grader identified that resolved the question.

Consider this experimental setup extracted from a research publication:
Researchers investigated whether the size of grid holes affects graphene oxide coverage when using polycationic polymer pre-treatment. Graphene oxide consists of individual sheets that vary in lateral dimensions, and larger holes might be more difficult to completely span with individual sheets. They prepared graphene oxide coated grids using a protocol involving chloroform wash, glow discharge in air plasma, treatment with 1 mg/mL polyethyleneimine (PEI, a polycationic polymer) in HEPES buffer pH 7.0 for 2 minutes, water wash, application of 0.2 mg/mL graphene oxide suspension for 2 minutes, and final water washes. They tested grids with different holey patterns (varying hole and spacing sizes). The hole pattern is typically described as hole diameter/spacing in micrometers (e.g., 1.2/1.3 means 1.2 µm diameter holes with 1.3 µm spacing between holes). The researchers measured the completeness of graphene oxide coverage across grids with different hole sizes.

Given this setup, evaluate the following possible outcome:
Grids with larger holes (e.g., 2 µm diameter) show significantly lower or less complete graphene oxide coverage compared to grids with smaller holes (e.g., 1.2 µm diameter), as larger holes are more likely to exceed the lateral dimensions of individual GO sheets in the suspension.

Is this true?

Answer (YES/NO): NO